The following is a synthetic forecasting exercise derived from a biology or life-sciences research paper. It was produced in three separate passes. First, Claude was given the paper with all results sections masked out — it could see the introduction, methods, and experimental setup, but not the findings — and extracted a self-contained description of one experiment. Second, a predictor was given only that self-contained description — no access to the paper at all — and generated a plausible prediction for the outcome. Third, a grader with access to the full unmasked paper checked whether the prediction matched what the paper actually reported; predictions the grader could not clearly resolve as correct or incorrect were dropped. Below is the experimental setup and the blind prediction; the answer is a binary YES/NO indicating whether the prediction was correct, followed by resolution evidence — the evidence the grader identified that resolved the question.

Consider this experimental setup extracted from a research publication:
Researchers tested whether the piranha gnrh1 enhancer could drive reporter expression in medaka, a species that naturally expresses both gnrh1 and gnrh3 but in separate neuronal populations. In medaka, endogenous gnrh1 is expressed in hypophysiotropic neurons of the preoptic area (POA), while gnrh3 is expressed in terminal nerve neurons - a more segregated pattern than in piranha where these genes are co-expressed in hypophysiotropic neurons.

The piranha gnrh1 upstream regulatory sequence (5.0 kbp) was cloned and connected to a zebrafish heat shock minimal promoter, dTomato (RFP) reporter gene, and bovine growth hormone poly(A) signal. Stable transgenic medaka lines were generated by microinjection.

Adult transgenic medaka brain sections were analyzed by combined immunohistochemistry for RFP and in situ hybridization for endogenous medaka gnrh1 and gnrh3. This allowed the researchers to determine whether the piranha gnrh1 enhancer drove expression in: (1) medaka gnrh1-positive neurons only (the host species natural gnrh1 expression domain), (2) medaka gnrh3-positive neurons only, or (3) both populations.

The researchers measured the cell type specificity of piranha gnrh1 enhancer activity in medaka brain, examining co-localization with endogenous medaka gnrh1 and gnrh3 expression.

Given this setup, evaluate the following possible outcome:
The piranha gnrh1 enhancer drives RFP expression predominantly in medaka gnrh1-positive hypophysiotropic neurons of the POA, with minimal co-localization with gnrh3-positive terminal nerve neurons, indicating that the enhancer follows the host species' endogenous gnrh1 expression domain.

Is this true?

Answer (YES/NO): YES